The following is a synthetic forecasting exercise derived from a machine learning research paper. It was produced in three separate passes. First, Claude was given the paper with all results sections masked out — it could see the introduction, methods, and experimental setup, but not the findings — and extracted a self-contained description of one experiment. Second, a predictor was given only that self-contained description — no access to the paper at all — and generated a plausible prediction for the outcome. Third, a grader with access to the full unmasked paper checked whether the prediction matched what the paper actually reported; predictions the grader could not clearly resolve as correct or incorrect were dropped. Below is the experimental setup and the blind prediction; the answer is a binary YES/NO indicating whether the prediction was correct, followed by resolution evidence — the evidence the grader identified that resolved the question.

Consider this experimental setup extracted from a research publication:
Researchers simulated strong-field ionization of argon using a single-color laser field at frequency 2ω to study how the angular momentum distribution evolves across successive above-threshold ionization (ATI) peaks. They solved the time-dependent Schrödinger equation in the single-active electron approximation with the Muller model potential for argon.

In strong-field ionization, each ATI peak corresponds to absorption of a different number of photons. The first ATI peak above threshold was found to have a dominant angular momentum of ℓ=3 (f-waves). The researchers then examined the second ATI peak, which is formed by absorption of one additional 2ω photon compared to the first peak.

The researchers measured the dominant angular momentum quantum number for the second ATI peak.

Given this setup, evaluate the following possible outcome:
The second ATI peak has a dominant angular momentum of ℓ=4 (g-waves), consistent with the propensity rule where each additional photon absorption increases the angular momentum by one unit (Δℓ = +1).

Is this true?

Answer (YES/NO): YES